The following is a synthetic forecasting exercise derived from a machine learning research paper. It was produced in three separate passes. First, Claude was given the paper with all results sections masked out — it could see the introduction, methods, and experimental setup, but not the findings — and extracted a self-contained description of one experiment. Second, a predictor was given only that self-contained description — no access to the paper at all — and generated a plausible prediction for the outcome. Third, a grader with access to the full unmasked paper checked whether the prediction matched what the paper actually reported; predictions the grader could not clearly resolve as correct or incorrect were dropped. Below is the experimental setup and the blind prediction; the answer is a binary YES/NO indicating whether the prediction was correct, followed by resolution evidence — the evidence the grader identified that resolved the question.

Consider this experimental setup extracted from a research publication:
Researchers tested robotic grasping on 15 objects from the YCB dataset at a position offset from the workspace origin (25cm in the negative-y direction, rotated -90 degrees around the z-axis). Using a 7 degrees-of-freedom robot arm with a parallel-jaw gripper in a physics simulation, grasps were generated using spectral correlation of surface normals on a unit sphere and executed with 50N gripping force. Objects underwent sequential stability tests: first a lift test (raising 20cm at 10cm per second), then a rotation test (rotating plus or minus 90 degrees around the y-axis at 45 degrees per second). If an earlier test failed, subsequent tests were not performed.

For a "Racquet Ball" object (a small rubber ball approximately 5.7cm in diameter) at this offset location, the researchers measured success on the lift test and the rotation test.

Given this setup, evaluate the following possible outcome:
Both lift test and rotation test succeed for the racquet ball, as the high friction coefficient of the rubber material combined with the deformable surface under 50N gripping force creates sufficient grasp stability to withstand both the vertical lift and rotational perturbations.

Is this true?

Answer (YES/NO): YES